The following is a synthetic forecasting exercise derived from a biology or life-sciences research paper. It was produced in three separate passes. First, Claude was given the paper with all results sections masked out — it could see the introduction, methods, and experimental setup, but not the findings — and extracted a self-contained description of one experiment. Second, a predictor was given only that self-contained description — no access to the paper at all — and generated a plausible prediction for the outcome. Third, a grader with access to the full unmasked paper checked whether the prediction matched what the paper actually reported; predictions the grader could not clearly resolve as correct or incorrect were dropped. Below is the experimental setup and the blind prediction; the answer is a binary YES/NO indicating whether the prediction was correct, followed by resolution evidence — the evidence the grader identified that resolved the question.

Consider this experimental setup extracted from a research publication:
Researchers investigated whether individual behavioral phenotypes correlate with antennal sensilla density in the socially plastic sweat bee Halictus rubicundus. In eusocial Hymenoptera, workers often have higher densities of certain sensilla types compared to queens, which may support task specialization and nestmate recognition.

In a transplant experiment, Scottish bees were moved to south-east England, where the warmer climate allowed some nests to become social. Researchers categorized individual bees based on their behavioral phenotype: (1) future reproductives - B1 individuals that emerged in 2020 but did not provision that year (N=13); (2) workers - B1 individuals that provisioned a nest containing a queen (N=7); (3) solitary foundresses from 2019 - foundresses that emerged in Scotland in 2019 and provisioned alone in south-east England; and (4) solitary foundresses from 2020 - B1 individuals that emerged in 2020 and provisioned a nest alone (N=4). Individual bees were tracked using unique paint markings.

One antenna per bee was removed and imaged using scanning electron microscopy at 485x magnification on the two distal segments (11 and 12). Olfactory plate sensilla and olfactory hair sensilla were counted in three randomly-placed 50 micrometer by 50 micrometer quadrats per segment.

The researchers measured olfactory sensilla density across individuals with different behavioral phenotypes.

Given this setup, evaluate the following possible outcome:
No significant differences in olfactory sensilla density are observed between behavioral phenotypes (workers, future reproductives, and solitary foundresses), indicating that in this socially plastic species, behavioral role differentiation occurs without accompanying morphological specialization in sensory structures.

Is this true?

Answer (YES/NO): YES